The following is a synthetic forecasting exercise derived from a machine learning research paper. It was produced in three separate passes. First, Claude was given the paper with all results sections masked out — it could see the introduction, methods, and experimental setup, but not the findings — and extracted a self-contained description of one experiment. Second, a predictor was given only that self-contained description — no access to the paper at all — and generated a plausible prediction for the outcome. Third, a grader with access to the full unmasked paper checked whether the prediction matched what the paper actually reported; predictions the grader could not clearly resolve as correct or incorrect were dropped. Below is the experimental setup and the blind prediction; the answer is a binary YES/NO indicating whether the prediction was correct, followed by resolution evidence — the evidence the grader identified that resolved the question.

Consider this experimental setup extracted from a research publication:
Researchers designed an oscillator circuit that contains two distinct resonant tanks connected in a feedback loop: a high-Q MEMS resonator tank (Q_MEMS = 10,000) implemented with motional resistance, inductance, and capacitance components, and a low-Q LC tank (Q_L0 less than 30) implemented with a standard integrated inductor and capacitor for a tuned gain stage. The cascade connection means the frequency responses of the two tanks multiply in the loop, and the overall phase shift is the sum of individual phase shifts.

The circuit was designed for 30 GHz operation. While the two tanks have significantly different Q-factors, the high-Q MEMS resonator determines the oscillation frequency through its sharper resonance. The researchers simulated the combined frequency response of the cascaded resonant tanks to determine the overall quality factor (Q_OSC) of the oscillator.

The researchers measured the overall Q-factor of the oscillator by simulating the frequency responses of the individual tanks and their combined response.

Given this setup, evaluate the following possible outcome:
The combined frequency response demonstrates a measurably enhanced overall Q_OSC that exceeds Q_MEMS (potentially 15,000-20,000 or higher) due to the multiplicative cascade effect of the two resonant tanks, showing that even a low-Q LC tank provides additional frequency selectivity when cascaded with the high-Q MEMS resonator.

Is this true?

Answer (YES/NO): NO